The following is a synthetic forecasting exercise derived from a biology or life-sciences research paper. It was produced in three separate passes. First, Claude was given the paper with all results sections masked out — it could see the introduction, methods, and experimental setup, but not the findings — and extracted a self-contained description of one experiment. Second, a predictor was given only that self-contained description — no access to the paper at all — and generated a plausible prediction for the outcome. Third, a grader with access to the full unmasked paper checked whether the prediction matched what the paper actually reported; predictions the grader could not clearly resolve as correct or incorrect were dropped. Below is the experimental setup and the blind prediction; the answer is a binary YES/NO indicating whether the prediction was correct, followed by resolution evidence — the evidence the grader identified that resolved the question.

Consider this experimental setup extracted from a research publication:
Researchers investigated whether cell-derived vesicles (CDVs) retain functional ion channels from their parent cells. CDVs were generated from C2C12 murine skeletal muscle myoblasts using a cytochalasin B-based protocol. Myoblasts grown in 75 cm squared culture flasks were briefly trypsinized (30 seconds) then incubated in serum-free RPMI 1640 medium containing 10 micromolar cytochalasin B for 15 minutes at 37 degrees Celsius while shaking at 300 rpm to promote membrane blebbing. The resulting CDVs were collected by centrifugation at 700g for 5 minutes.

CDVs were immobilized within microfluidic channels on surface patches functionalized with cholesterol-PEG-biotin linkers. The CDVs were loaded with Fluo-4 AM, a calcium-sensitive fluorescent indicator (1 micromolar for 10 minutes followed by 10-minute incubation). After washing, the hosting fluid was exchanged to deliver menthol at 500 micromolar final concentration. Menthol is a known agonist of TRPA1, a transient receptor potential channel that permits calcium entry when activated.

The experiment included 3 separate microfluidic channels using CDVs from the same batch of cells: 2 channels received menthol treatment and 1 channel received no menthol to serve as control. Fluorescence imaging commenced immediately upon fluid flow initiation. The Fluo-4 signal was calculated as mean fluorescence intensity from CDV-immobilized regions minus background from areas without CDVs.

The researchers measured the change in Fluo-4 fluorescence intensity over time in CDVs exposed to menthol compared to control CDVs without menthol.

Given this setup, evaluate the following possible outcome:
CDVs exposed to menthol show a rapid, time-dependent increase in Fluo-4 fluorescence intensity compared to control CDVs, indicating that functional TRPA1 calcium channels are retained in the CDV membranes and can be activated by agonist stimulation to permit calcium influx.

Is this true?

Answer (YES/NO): YES